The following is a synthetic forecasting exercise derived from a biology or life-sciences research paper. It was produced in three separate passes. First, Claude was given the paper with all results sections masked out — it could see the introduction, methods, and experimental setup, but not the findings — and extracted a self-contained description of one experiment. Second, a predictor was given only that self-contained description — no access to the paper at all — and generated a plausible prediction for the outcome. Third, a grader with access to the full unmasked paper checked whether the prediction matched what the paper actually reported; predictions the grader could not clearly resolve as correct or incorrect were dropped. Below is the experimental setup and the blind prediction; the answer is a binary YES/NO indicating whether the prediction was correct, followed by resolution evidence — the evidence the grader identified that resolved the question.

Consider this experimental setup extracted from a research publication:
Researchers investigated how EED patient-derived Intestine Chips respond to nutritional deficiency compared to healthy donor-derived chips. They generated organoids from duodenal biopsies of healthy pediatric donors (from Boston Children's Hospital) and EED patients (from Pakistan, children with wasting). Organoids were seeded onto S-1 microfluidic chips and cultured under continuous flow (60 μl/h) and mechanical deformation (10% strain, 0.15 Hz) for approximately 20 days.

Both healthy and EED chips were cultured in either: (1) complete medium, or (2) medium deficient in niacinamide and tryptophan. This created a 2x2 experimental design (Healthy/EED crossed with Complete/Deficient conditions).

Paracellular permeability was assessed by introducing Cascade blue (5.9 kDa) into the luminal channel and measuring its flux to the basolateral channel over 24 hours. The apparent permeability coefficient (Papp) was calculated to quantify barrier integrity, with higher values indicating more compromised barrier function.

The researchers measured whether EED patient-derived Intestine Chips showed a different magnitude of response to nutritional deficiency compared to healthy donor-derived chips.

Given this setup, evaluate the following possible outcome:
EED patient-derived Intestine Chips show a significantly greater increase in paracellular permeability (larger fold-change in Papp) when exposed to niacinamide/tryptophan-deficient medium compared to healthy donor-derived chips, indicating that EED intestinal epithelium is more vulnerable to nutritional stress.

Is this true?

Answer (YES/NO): NO